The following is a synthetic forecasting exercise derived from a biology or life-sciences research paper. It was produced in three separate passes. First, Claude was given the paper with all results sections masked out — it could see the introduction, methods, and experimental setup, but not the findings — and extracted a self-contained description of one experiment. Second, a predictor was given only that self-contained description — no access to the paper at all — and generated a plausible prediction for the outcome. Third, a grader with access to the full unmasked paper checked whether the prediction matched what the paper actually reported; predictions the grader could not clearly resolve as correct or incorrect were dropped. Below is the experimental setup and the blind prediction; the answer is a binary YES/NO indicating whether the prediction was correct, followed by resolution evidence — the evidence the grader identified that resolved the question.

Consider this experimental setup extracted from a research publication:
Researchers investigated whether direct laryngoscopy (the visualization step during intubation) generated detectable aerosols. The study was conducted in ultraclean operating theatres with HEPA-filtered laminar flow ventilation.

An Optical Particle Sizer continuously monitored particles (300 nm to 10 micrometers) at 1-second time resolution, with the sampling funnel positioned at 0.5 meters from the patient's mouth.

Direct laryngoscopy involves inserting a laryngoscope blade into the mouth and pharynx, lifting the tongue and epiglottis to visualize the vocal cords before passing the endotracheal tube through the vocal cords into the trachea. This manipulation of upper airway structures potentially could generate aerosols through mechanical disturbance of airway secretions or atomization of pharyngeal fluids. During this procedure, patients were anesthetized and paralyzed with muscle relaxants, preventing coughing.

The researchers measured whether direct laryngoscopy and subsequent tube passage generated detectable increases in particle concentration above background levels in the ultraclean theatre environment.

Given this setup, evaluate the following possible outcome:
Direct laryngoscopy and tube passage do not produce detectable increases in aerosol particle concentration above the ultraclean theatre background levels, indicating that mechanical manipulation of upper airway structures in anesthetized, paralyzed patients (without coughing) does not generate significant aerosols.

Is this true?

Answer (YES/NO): YES